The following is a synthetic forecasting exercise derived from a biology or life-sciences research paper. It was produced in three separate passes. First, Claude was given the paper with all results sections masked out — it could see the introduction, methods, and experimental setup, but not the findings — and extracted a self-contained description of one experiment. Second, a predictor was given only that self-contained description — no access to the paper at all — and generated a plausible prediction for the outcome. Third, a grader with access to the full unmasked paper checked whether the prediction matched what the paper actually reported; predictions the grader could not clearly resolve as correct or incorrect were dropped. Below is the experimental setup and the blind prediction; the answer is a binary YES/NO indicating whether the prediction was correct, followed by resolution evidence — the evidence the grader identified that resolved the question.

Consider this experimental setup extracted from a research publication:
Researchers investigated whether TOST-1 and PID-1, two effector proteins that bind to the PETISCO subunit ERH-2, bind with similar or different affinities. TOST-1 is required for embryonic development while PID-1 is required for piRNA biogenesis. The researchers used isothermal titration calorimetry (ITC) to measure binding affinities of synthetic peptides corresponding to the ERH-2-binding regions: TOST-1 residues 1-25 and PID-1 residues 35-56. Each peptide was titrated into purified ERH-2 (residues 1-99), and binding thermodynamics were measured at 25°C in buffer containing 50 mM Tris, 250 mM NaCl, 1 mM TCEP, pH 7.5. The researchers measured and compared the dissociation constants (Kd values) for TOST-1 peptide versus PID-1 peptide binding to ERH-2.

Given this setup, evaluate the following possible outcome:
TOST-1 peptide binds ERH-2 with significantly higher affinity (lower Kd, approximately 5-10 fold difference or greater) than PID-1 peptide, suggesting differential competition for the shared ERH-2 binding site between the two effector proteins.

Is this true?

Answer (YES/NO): NO